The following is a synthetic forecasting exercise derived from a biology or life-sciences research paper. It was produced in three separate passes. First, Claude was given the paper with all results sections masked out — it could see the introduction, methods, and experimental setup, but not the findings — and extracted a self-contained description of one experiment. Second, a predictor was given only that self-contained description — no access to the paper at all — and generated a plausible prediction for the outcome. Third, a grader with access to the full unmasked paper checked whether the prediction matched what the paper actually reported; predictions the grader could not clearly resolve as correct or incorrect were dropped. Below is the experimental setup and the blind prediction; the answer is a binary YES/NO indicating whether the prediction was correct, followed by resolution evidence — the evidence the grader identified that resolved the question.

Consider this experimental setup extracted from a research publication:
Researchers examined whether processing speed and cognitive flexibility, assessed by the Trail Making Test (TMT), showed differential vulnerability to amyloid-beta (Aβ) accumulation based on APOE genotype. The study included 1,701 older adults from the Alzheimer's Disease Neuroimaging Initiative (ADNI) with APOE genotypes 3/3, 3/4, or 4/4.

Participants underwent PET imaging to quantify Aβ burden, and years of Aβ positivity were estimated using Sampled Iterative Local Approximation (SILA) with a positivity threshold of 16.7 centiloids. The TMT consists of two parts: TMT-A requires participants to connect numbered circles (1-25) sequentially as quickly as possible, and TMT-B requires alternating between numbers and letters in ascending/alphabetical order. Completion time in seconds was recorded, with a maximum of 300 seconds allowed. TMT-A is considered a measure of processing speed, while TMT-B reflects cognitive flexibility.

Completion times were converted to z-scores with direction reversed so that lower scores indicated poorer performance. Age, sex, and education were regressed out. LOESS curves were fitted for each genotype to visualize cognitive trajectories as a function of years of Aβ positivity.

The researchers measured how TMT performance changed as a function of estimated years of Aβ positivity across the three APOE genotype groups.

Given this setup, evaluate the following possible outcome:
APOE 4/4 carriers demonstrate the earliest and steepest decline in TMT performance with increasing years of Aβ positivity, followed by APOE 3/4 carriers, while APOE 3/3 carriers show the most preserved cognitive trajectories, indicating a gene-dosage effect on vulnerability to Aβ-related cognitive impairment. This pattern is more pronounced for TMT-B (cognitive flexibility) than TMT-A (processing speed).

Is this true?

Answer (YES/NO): NO